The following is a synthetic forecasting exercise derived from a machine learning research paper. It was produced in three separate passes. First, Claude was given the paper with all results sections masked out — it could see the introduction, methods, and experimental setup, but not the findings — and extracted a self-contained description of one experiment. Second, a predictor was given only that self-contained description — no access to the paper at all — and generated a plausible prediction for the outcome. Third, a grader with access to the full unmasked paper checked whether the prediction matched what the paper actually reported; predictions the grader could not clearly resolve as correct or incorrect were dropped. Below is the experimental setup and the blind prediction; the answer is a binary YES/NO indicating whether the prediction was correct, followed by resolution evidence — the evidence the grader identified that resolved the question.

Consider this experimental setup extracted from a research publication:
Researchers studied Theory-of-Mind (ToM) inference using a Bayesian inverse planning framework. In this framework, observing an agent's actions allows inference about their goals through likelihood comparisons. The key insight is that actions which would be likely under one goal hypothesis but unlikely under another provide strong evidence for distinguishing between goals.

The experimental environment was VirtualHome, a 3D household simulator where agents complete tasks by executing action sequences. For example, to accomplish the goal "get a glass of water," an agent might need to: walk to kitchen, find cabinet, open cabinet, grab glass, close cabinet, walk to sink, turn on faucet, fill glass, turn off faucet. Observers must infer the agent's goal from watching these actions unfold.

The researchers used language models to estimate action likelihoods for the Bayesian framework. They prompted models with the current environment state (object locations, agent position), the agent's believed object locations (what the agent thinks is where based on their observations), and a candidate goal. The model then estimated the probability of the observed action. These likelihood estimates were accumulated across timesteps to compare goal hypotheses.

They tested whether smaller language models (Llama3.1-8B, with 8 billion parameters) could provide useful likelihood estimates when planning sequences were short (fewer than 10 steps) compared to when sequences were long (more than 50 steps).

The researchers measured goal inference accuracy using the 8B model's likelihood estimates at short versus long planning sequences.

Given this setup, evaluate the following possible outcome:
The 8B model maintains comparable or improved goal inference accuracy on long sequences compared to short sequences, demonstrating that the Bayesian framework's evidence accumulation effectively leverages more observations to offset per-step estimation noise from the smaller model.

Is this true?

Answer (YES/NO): NO